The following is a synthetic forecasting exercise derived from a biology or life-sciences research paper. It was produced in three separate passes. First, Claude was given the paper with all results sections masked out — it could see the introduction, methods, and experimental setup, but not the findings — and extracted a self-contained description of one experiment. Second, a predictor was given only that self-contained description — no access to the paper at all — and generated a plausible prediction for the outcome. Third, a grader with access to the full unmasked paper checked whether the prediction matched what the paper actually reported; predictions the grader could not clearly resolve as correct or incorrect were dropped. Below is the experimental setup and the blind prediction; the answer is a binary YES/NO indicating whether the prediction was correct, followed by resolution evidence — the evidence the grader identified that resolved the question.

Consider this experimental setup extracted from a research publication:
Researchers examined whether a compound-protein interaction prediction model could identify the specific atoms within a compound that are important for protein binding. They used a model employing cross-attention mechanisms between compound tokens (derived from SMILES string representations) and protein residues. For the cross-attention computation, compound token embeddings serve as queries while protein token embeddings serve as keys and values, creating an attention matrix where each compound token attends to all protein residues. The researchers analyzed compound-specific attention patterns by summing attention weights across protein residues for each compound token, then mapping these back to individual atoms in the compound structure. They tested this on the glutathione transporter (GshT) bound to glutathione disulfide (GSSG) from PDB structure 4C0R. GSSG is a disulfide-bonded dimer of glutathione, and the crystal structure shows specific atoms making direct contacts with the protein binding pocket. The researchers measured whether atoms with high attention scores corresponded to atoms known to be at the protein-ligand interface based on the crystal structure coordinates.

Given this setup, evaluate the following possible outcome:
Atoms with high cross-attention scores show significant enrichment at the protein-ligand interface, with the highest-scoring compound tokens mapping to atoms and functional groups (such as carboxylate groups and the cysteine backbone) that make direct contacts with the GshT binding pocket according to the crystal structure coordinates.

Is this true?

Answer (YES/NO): NO